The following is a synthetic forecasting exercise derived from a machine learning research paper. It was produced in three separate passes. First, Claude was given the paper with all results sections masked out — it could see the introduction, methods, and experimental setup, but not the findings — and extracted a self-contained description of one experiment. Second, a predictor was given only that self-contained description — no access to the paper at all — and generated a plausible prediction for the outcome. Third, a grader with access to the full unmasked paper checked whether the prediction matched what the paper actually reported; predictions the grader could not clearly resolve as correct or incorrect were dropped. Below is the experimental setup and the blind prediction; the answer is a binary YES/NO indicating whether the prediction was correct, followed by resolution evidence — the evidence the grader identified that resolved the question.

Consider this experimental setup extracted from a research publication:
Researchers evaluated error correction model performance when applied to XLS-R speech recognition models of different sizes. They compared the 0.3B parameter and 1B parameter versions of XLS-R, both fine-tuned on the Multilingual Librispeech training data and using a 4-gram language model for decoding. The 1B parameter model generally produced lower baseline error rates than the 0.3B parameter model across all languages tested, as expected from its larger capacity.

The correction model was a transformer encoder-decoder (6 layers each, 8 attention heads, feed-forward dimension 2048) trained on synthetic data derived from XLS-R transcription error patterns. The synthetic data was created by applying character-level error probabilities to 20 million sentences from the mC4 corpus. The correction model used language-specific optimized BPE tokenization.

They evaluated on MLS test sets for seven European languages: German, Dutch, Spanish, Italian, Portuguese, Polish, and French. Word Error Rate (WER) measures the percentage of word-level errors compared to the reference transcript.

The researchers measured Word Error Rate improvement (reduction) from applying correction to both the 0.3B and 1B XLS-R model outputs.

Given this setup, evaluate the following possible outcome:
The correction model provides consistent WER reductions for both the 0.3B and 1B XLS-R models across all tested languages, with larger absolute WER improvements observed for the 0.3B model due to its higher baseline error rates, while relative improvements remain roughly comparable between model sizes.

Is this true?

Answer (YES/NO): NO